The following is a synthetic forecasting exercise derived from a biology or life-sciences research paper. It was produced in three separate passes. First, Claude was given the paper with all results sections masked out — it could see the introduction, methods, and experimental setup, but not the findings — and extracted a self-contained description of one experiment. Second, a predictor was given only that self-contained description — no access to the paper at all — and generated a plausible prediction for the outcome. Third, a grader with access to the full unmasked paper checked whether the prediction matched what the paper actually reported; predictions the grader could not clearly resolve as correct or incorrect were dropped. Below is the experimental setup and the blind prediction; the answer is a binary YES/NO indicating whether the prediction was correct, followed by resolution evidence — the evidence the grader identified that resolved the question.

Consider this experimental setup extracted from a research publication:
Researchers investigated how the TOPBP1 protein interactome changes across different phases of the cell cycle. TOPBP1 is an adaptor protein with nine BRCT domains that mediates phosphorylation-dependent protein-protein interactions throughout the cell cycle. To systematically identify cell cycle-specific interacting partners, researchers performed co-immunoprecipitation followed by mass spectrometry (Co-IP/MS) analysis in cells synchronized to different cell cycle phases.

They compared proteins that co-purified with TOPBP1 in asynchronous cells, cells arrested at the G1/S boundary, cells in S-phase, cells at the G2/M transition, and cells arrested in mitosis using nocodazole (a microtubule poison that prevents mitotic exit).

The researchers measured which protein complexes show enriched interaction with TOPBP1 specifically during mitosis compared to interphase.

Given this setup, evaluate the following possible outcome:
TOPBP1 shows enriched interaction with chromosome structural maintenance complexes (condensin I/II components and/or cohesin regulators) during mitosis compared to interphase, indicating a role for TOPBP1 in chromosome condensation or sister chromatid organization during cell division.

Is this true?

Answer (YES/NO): NO